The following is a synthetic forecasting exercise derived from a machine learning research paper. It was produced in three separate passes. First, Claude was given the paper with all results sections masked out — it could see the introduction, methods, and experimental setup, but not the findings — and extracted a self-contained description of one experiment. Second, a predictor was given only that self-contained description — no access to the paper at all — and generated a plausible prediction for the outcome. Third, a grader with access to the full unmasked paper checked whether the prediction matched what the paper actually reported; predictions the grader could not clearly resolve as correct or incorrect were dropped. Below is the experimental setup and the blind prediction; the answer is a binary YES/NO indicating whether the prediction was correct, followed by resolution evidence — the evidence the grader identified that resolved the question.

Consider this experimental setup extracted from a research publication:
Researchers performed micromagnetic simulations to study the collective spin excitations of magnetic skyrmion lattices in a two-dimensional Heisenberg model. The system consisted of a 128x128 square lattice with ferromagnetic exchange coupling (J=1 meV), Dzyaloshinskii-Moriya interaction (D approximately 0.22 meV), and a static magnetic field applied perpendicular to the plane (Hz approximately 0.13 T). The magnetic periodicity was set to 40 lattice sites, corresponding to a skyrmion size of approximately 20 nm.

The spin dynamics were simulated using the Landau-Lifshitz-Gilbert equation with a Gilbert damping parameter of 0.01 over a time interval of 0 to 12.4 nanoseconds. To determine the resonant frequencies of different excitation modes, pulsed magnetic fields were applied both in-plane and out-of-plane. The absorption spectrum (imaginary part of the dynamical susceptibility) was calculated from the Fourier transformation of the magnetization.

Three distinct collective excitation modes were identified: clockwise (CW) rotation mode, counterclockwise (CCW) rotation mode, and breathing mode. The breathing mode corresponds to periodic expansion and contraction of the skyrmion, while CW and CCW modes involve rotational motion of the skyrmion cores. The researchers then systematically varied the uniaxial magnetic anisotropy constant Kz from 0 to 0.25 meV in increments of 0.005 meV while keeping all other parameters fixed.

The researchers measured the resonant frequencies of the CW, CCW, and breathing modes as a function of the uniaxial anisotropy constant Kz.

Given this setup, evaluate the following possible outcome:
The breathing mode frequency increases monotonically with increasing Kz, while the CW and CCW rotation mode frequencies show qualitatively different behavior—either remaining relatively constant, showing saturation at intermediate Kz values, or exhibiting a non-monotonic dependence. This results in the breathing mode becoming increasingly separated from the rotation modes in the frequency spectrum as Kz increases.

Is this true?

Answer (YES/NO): NO